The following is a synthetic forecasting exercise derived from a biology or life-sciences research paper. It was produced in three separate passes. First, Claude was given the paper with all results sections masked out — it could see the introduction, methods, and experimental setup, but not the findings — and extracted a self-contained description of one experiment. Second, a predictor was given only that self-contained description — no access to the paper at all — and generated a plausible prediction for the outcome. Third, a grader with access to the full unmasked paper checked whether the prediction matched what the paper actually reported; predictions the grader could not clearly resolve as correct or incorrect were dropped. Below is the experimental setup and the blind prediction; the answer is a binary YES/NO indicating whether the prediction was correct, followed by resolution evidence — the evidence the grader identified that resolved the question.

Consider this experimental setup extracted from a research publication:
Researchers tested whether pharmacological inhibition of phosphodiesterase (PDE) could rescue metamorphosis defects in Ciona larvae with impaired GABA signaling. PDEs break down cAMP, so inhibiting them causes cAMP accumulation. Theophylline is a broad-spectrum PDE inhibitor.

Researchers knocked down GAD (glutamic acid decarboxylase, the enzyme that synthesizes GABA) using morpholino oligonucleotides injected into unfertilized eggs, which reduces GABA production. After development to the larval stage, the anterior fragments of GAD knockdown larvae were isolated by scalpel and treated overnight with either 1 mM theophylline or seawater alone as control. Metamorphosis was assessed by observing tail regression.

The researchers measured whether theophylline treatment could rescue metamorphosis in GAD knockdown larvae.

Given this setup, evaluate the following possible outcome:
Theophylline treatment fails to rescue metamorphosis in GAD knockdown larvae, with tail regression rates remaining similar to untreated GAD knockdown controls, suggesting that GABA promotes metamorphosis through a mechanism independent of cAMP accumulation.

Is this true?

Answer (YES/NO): NO